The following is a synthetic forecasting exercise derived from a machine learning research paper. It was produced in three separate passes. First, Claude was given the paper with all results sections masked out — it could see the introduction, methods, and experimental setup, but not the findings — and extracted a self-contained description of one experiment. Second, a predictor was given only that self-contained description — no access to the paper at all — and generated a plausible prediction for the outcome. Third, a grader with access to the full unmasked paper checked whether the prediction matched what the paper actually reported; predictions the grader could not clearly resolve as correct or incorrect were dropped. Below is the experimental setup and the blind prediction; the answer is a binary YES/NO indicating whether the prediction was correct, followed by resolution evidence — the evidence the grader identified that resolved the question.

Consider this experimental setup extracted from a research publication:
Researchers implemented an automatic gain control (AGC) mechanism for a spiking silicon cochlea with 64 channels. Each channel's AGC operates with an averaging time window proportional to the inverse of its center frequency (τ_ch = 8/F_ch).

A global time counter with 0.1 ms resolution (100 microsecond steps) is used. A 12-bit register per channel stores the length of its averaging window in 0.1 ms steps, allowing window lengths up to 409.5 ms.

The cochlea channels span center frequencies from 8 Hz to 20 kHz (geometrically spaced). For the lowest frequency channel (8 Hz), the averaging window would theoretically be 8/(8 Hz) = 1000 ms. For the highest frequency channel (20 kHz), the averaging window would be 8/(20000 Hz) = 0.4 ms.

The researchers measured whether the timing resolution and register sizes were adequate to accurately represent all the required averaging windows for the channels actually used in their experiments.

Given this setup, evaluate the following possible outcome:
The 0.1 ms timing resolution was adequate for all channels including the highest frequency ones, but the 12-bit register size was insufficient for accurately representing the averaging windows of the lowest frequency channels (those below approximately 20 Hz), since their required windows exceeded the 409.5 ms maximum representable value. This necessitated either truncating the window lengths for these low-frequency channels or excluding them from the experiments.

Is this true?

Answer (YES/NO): NO